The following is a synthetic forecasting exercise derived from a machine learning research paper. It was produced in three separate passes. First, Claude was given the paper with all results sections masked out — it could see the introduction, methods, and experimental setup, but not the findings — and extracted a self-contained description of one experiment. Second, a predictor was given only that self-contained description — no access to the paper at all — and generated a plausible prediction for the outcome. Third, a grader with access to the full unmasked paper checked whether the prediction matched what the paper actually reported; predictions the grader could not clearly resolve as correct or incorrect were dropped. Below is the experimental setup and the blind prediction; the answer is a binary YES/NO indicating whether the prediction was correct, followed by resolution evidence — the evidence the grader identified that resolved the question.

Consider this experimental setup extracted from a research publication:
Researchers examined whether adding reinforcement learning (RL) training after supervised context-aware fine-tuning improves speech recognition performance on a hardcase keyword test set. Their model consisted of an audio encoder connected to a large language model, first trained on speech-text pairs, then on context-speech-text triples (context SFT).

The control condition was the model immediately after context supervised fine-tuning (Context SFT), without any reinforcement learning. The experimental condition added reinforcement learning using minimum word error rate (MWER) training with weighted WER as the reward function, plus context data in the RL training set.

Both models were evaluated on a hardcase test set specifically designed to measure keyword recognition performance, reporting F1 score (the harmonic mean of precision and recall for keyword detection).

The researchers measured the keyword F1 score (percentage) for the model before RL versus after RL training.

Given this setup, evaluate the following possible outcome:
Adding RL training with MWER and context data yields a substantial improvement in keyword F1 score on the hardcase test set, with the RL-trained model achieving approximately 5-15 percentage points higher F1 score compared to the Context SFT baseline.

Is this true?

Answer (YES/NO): NO